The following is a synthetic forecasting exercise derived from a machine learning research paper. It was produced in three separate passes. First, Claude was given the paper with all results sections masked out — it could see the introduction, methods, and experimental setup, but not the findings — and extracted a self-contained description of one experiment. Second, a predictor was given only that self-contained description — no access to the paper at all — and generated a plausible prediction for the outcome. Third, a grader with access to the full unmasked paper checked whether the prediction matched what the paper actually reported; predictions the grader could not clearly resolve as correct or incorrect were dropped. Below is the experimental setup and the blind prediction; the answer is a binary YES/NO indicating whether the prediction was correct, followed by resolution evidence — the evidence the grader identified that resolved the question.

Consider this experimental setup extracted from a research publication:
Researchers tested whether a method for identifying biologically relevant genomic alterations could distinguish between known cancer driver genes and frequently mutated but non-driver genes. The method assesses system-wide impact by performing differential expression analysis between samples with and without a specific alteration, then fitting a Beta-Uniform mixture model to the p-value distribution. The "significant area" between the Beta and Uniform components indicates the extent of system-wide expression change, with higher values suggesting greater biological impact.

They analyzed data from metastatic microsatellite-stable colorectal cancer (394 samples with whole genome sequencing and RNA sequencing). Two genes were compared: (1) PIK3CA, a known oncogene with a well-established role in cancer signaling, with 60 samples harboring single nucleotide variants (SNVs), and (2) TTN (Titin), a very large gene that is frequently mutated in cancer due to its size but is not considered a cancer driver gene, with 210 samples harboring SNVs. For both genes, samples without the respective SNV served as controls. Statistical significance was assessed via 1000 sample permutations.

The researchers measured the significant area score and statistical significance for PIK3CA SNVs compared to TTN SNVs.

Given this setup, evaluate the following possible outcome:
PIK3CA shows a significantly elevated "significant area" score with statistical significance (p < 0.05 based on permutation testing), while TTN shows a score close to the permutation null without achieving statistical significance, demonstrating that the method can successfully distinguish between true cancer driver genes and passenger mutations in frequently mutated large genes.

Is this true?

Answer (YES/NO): YES